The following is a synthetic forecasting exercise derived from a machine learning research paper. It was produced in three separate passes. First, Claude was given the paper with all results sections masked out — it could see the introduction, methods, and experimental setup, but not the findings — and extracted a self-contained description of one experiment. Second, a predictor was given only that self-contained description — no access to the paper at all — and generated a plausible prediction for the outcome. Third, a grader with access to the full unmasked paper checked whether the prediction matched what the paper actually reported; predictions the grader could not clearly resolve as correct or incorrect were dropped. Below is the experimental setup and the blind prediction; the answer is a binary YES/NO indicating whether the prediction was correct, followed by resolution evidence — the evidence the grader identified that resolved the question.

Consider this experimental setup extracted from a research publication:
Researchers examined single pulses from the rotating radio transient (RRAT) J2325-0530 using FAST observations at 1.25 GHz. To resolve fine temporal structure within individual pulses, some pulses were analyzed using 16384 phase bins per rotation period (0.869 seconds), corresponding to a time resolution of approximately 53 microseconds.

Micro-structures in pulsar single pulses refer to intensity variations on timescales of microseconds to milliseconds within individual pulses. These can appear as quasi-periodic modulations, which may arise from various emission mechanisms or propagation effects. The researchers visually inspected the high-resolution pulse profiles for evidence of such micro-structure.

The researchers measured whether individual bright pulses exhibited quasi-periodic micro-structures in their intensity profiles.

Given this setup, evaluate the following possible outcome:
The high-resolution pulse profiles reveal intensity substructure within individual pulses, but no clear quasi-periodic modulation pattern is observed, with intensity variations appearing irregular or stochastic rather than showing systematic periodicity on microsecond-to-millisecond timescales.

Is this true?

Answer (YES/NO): NO